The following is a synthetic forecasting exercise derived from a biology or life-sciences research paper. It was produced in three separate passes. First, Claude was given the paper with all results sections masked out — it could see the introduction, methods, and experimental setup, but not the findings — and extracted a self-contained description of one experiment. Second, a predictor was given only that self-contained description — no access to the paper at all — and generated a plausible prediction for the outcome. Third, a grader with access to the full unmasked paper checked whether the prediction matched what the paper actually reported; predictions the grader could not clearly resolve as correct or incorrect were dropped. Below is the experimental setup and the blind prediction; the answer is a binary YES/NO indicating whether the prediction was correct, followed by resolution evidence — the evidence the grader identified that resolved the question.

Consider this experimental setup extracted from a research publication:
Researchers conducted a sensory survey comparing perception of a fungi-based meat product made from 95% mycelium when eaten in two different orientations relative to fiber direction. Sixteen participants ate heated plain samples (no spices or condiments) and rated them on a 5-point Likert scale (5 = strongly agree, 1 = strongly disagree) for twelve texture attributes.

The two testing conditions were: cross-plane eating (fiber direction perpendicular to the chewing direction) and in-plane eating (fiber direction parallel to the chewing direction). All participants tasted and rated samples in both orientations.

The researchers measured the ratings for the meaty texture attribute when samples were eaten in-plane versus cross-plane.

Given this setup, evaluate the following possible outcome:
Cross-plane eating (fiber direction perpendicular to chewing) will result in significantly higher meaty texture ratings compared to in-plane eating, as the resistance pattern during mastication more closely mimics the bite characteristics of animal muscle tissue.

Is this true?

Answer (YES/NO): NO